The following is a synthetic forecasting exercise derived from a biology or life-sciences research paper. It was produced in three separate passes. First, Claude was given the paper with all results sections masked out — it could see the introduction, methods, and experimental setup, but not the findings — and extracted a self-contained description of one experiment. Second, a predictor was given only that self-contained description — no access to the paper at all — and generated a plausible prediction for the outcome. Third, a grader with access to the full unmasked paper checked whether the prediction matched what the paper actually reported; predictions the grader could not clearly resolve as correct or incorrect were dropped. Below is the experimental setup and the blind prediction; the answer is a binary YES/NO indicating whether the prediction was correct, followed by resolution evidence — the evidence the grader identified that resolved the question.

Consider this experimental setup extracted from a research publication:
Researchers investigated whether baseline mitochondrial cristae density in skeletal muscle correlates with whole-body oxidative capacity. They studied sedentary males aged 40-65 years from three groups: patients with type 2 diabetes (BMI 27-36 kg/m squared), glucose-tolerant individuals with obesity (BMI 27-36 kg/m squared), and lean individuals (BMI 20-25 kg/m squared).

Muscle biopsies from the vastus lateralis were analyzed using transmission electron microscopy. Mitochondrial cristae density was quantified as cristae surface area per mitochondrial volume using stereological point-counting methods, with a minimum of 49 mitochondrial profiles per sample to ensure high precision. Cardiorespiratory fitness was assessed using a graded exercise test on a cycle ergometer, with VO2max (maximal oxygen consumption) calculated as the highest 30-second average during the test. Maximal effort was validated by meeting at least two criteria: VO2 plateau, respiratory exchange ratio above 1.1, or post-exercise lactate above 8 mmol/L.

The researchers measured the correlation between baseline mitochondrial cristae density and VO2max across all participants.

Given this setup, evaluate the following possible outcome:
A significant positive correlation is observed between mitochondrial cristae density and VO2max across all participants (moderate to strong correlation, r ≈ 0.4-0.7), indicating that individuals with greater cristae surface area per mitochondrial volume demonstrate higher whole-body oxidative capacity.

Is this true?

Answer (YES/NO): NO